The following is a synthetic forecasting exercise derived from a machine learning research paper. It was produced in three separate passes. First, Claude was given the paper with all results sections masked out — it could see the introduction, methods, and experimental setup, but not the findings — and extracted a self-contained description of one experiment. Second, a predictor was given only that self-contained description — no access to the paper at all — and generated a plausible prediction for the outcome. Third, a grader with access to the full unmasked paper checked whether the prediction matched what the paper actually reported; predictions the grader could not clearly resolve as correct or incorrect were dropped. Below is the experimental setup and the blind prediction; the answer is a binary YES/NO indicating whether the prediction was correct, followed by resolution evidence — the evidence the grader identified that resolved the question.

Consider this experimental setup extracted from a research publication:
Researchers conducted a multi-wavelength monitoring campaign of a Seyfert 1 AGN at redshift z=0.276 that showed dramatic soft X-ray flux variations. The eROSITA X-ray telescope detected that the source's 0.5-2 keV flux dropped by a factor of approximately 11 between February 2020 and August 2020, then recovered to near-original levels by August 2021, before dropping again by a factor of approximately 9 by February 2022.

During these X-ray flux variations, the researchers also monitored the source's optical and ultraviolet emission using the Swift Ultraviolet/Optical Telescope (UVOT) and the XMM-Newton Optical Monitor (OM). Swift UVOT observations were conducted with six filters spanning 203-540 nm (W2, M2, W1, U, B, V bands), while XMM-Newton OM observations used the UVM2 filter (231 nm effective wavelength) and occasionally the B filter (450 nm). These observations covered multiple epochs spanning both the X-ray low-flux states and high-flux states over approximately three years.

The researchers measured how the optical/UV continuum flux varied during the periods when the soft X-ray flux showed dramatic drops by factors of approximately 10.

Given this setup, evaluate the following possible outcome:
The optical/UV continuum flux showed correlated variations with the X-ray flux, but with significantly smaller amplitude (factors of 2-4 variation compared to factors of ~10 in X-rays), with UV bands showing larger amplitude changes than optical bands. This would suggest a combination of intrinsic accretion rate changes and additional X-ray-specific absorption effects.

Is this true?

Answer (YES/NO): NO